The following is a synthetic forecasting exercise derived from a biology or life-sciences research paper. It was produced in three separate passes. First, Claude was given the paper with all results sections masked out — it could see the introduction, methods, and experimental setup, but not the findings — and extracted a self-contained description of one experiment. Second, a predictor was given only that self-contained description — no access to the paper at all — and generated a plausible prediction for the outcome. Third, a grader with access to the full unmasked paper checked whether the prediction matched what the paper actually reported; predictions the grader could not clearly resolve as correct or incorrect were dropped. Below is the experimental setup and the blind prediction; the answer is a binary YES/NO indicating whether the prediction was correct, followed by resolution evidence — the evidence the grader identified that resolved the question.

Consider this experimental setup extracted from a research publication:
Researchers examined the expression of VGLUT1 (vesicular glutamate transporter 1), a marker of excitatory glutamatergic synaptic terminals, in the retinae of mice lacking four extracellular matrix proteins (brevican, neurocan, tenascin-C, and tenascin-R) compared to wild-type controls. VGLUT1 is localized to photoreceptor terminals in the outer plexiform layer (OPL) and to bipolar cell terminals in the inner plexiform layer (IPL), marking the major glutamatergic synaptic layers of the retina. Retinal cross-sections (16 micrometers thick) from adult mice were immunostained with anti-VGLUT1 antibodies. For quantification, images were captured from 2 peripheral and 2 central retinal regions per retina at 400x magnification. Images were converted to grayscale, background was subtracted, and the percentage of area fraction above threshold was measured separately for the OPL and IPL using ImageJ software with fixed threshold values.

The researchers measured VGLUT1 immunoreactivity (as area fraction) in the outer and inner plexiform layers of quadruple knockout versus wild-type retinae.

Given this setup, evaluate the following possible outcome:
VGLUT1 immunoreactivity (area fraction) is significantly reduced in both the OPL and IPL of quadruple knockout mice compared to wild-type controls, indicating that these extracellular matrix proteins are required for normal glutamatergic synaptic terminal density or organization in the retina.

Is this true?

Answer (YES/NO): NO